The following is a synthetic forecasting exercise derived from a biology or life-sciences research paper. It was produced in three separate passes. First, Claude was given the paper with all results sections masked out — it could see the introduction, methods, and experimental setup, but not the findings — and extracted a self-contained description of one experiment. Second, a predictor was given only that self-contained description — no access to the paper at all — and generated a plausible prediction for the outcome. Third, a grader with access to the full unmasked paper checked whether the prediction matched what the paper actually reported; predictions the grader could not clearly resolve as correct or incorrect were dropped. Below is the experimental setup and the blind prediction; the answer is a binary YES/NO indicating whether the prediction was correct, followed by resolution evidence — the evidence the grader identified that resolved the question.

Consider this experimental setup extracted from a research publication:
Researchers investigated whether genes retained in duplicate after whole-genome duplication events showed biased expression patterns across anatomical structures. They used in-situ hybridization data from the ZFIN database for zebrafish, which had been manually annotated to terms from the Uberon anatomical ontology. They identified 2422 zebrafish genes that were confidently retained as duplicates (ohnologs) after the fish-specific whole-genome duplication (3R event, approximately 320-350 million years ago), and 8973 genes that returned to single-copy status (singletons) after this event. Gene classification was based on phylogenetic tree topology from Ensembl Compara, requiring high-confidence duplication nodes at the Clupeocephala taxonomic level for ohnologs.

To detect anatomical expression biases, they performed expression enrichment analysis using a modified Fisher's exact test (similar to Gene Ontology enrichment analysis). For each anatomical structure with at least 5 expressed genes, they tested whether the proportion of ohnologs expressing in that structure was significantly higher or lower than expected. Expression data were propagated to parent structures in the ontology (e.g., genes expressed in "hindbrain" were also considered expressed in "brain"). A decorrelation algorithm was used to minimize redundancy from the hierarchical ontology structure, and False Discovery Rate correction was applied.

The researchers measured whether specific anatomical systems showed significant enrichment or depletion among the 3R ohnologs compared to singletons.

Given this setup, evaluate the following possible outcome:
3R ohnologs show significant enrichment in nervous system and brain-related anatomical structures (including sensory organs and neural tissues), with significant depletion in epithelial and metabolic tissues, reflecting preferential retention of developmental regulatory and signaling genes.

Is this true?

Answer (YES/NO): NO